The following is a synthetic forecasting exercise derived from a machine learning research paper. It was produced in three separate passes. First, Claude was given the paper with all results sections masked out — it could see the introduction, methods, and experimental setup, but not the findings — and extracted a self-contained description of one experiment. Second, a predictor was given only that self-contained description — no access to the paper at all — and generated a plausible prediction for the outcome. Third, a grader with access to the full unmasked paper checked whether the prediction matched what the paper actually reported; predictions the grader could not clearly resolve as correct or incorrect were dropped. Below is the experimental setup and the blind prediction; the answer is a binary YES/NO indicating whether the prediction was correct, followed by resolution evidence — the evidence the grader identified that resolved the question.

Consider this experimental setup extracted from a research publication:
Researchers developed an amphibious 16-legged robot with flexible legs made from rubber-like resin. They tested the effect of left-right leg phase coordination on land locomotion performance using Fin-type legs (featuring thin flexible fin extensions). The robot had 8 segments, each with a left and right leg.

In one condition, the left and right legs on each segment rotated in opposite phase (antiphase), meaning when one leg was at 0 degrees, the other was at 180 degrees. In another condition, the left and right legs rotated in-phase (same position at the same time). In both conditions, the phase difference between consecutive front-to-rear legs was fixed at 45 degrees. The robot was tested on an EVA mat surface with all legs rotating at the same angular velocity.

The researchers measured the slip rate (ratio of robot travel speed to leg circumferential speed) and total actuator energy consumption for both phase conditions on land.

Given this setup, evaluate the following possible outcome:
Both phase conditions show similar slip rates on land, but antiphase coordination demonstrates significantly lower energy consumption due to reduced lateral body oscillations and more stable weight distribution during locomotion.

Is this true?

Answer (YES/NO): NO